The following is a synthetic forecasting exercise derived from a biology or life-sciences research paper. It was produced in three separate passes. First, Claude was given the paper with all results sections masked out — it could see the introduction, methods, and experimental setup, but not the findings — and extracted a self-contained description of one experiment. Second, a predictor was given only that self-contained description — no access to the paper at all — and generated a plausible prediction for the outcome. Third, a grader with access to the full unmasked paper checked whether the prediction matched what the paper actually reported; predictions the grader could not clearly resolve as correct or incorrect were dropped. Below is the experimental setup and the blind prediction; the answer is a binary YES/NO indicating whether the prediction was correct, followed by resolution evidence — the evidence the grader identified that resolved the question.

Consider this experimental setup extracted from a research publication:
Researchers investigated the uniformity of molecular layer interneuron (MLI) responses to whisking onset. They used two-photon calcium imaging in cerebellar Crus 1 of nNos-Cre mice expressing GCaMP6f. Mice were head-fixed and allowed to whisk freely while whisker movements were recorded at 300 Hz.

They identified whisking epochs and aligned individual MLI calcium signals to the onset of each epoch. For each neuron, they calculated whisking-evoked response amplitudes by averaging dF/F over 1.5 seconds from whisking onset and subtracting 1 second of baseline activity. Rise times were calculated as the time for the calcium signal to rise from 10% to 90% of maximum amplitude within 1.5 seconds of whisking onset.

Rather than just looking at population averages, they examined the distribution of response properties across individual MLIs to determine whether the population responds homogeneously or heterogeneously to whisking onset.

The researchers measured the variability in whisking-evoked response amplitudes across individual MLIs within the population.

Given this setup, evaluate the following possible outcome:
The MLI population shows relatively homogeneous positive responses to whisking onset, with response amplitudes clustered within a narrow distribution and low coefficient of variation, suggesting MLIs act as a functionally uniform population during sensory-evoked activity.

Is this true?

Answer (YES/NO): NO